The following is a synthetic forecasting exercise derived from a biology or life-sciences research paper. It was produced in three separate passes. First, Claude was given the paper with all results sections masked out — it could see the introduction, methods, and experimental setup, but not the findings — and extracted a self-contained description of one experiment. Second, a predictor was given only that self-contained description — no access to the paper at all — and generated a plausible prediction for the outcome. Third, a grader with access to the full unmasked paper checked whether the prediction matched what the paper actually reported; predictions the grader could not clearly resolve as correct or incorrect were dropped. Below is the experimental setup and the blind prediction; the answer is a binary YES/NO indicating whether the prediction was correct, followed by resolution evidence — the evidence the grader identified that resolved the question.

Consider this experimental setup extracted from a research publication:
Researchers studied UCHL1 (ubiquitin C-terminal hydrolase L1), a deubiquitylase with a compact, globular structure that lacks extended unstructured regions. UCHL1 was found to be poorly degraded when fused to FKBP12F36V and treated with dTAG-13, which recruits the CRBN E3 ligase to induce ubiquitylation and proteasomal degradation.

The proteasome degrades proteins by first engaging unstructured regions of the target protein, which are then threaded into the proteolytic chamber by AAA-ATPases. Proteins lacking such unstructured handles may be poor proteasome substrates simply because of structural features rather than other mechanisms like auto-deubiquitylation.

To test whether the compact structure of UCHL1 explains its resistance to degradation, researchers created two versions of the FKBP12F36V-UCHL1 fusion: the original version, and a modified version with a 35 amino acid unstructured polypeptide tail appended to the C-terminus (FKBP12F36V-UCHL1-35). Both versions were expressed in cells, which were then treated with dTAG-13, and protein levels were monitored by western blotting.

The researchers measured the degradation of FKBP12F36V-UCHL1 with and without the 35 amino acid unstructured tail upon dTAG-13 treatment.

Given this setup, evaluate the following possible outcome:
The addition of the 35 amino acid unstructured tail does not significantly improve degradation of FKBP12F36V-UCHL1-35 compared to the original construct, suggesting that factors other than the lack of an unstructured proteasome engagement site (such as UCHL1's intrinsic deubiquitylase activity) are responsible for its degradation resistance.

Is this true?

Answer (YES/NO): NO